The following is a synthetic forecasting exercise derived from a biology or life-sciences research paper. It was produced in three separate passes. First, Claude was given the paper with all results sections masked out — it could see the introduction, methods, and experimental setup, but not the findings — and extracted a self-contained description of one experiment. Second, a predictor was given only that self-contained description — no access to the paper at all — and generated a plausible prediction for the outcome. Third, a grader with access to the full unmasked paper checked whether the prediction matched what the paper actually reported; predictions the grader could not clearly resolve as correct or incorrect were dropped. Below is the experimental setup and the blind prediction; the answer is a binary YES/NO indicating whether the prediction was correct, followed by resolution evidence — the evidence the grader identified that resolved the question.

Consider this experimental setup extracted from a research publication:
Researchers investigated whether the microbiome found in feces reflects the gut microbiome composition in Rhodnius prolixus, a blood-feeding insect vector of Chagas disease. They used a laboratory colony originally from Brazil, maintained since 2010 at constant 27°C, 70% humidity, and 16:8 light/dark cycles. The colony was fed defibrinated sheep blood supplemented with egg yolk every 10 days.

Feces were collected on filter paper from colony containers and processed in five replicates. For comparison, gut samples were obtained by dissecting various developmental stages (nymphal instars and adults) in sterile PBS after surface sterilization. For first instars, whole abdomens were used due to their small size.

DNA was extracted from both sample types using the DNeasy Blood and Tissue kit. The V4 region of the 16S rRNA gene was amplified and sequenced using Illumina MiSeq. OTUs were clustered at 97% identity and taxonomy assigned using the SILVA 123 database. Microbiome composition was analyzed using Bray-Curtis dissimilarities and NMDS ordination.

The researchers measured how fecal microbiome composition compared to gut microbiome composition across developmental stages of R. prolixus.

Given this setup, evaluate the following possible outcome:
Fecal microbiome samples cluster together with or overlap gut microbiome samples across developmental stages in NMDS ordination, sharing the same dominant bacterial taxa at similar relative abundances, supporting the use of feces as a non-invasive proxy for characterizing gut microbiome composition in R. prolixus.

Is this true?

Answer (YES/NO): NO